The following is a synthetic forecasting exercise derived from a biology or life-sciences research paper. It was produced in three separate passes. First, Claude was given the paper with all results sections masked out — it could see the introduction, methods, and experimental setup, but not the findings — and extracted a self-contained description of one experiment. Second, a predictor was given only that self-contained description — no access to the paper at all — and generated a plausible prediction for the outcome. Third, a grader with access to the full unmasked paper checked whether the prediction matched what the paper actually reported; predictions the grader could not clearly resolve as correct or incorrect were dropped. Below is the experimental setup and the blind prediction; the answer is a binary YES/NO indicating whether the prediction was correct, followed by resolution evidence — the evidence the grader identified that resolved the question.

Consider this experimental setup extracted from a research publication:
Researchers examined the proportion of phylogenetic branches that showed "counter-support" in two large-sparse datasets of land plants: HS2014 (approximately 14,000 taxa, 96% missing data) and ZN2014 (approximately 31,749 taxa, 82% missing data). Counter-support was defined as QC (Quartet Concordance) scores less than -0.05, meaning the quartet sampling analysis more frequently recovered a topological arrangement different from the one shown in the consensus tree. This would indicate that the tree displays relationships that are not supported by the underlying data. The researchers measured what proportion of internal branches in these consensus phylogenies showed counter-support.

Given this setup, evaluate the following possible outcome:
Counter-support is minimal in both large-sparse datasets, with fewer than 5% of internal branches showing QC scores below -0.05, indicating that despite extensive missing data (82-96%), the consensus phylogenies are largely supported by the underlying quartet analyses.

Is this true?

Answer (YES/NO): NO